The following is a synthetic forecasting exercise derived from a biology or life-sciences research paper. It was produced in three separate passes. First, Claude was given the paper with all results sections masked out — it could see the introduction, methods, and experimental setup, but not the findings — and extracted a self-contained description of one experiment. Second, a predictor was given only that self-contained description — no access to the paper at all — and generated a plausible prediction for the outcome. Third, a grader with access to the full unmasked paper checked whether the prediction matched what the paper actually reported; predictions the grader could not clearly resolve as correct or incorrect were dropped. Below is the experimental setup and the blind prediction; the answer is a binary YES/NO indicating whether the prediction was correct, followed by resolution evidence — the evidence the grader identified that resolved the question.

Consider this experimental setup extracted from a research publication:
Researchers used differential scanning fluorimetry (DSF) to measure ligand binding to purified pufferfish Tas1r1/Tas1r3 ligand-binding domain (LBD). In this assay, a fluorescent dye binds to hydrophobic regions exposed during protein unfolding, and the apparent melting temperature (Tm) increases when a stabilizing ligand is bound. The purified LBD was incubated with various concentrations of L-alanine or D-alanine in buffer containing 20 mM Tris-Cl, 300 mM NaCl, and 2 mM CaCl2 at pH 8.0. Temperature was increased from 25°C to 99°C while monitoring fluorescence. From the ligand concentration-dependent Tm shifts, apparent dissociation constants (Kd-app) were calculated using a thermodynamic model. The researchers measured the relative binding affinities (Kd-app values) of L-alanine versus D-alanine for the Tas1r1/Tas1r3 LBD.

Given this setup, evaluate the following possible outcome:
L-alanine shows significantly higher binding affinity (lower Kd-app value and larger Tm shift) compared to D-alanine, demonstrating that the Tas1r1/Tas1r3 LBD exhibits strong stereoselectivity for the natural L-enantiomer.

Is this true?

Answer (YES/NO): NO